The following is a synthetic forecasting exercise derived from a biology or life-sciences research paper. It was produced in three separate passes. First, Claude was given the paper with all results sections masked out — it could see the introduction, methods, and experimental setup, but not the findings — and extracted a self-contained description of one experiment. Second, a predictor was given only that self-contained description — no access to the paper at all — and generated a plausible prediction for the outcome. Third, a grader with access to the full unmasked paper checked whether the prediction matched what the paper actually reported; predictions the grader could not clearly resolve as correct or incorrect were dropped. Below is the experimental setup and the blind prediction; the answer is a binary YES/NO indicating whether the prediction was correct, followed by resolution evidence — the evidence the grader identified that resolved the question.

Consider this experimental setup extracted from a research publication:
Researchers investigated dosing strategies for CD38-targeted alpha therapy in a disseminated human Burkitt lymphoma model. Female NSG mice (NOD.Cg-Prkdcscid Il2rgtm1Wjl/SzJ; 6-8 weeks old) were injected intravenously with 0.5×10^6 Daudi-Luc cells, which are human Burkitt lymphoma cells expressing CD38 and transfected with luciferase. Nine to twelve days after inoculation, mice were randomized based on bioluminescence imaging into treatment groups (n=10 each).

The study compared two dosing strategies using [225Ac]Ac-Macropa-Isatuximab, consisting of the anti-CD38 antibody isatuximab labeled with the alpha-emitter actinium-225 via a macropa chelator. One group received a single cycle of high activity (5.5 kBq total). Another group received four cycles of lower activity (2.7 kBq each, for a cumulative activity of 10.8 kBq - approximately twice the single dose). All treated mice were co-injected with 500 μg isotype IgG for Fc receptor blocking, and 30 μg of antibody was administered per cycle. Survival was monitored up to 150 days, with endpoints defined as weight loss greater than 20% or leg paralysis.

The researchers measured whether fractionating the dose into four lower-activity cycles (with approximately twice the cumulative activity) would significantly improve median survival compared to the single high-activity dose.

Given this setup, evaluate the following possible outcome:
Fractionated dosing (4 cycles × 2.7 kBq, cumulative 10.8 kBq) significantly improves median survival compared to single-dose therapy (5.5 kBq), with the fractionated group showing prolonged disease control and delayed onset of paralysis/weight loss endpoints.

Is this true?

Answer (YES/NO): NO